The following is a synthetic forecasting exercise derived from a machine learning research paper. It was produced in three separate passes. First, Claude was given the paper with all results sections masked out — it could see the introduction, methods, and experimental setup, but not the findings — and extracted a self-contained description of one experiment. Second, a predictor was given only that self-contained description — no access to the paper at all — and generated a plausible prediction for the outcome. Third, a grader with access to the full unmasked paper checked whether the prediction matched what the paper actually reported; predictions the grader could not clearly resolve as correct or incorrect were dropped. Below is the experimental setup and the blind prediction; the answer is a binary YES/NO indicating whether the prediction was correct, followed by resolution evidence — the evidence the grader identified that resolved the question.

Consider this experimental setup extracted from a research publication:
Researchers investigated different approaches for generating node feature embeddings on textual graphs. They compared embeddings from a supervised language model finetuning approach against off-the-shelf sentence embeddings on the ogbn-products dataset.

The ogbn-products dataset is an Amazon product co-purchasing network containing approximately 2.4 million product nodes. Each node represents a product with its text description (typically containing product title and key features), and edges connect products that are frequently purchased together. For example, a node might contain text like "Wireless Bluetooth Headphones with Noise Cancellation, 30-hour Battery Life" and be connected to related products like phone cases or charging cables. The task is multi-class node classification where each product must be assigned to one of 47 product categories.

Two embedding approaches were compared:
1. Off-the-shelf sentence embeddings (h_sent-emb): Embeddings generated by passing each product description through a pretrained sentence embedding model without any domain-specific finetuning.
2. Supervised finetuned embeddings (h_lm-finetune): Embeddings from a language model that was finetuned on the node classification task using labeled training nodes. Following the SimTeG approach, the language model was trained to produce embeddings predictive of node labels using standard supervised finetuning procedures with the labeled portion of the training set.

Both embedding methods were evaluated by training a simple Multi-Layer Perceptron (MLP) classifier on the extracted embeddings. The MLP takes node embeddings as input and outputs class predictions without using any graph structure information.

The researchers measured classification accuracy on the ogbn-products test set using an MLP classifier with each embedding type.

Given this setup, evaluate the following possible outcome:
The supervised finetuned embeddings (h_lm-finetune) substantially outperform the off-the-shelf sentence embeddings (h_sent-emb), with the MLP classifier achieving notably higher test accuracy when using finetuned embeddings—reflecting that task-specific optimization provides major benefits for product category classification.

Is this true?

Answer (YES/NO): NO